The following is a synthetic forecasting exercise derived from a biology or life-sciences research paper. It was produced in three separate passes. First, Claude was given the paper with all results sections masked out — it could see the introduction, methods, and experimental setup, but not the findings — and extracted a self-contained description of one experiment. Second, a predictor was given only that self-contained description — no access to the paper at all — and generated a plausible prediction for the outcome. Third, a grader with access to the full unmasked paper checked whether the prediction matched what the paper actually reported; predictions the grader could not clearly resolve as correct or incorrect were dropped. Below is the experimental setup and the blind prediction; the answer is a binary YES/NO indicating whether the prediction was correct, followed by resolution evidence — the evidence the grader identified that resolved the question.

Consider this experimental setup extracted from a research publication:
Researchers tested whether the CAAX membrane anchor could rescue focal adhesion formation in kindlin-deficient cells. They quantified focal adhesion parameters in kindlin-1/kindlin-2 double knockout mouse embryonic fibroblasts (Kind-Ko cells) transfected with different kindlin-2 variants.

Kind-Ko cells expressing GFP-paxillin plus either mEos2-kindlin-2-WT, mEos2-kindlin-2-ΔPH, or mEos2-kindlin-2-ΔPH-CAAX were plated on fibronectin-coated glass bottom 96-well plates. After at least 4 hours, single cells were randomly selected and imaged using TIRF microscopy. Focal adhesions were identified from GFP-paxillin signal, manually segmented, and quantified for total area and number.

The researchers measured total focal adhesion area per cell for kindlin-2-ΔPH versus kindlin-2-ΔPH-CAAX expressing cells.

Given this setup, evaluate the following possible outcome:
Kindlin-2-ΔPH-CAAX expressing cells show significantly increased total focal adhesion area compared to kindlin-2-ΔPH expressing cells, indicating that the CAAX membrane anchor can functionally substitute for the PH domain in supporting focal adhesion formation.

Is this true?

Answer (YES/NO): NO